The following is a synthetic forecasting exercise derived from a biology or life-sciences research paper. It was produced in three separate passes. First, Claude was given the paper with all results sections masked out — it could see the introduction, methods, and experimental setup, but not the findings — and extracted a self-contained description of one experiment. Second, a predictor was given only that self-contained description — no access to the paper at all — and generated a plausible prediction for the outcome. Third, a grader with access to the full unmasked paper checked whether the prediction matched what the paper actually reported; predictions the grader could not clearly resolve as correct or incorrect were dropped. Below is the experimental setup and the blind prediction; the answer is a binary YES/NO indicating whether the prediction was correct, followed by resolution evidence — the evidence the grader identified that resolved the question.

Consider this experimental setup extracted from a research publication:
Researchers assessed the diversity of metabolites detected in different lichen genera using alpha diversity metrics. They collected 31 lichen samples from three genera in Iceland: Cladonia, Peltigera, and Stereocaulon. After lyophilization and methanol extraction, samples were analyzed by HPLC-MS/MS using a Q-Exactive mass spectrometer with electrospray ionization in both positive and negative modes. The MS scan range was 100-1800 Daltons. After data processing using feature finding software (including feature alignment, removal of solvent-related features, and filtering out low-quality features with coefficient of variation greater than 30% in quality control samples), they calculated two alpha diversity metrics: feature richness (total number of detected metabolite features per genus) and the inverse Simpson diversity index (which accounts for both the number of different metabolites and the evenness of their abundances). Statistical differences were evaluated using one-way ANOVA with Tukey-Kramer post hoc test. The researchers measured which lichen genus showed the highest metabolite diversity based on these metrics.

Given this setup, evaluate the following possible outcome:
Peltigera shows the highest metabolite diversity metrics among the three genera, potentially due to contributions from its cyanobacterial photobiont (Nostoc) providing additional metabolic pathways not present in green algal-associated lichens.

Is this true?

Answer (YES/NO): NO